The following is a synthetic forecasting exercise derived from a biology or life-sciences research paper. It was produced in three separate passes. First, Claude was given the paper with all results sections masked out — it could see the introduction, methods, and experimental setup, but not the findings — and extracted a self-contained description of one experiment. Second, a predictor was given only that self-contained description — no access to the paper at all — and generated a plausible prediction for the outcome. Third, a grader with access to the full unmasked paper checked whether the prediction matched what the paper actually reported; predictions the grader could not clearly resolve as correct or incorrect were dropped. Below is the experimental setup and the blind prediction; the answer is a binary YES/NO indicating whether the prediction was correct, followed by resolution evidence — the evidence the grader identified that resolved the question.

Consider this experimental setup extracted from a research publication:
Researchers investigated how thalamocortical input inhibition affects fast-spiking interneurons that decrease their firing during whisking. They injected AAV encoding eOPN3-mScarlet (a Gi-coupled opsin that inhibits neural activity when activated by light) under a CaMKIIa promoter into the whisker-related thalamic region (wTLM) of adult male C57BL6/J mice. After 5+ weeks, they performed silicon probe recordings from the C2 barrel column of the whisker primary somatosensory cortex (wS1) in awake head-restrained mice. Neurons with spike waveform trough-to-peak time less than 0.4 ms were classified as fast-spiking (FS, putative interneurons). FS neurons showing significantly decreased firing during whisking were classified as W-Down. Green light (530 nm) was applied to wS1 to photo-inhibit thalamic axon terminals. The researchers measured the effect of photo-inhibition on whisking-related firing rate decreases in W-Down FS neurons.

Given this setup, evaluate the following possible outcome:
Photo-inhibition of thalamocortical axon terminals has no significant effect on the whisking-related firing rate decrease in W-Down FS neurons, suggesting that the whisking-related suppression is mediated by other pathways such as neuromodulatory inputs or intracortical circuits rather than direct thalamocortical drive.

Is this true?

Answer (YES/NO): YES